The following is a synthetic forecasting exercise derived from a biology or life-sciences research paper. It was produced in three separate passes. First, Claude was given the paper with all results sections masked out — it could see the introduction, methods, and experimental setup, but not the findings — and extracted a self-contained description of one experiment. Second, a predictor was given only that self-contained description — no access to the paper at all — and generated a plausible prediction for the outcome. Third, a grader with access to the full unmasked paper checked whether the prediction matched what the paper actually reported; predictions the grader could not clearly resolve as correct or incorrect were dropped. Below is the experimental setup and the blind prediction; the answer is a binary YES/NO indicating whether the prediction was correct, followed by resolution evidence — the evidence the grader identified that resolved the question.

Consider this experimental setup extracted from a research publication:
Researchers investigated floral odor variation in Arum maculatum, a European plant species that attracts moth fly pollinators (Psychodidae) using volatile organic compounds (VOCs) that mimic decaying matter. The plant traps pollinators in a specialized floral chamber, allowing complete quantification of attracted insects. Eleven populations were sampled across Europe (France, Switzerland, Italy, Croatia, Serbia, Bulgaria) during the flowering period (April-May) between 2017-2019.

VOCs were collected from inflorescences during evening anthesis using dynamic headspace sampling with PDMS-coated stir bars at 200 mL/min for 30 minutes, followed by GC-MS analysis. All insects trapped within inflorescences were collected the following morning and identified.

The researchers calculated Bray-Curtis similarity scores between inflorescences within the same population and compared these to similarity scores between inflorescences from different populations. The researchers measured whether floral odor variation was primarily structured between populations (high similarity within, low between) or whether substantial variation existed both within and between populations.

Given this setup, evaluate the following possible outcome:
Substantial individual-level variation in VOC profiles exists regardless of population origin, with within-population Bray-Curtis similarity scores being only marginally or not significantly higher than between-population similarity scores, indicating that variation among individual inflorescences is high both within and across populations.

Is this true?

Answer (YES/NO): NO